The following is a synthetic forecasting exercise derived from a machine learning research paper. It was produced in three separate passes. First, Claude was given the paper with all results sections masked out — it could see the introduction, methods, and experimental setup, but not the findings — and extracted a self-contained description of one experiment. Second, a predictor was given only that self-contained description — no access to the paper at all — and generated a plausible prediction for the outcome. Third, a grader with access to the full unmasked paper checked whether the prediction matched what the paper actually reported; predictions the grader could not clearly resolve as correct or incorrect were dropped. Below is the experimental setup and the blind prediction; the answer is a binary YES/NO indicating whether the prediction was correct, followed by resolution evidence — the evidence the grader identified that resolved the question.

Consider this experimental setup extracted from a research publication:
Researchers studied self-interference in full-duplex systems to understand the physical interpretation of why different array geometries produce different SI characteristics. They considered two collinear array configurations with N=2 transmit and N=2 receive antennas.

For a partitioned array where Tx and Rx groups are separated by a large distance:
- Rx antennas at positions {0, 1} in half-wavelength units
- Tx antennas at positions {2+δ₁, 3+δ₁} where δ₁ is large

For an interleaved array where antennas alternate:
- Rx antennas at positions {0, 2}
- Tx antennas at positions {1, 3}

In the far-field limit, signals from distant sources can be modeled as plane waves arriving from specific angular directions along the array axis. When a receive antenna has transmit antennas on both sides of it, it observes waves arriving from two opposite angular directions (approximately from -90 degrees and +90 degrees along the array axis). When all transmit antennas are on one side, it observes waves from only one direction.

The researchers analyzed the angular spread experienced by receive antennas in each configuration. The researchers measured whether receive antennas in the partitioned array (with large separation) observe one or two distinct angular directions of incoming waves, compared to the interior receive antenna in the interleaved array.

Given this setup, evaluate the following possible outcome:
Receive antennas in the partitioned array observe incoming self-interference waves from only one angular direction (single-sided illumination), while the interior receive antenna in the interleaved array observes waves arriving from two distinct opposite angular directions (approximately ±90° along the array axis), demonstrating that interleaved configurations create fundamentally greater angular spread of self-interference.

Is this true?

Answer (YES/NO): YES